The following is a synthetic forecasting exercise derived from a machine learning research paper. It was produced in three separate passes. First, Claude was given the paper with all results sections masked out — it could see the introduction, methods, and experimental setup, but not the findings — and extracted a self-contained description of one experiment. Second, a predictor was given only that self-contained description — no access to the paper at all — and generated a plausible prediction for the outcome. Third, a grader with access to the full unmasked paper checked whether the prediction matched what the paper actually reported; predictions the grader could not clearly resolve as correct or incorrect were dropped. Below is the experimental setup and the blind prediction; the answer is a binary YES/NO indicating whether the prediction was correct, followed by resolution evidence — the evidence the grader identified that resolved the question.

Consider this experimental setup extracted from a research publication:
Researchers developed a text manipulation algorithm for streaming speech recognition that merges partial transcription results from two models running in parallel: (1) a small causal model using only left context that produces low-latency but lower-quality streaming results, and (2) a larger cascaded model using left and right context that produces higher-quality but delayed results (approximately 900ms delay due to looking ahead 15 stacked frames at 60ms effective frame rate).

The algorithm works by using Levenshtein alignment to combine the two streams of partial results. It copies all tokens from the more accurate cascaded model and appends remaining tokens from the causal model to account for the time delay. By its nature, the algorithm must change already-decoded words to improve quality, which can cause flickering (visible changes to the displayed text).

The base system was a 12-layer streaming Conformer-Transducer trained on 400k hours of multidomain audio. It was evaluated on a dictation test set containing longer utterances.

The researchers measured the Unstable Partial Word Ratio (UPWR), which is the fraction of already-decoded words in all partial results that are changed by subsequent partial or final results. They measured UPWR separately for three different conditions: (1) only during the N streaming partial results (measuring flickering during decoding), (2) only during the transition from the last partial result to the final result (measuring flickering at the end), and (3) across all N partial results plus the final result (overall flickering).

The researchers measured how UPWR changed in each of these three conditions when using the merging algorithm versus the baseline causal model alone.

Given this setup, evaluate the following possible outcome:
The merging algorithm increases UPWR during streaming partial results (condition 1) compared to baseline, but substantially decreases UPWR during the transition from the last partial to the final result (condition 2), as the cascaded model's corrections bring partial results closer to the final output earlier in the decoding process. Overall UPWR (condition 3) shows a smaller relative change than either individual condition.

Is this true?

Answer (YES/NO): YES